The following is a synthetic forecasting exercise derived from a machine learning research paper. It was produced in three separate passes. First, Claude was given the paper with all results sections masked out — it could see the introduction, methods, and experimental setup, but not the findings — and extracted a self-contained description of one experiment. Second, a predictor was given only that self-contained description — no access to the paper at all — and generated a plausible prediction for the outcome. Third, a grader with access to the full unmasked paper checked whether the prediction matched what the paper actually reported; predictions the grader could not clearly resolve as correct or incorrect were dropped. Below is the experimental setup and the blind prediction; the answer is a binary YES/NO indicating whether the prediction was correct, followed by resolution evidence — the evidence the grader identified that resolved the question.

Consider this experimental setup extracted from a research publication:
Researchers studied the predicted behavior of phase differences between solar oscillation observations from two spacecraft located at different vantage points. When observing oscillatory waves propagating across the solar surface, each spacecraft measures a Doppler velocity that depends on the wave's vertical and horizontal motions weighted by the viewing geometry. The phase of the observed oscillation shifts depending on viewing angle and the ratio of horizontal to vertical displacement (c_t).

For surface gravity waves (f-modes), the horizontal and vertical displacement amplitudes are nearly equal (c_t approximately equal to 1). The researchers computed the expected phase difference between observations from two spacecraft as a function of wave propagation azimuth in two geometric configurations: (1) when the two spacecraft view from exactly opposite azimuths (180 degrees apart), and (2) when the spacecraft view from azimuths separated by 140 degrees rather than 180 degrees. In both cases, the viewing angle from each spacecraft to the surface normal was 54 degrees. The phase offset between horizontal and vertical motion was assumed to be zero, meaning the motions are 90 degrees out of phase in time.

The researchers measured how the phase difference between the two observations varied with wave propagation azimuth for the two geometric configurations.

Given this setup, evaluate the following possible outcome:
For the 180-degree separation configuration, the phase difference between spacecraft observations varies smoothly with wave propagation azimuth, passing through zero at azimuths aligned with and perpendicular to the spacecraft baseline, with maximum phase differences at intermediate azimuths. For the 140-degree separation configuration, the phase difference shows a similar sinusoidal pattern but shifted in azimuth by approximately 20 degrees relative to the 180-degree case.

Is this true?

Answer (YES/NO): NO